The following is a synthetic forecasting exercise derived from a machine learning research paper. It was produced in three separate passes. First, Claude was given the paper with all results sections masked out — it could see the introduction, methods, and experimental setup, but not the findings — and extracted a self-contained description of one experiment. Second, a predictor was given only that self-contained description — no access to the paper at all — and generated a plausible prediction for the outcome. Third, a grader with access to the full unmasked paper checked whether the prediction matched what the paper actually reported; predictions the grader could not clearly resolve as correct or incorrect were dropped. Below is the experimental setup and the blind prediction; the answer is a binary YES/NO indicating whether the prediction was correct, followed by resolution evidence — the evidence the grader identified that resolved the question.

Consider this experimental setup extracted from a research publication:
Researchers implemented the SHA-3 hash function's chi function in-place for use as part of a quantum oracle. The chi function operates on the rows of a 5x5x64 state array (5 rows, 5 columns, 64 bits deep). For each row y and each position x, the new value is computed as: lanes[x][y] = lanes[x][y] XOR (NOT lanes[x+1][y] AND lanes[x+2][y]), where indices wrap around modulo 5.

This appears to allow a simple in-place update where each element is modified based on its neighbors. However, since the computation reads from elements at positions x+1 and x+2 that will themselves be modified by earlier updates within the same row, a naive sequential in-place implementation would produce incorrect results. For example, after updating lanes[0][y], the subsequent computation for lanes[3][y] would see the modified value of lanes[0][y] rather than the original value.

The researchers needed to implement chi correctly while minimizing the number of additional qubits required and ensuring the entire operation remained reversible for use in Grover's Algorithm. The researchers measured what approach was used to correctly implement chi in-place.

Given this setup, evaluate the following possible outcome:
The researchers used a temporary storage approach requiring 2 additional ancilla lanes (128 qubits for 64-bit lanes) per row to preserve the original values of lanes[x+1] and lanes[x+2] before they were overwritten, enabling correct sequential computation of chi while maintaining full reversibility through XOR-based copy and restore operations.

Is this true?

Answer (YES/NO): NO